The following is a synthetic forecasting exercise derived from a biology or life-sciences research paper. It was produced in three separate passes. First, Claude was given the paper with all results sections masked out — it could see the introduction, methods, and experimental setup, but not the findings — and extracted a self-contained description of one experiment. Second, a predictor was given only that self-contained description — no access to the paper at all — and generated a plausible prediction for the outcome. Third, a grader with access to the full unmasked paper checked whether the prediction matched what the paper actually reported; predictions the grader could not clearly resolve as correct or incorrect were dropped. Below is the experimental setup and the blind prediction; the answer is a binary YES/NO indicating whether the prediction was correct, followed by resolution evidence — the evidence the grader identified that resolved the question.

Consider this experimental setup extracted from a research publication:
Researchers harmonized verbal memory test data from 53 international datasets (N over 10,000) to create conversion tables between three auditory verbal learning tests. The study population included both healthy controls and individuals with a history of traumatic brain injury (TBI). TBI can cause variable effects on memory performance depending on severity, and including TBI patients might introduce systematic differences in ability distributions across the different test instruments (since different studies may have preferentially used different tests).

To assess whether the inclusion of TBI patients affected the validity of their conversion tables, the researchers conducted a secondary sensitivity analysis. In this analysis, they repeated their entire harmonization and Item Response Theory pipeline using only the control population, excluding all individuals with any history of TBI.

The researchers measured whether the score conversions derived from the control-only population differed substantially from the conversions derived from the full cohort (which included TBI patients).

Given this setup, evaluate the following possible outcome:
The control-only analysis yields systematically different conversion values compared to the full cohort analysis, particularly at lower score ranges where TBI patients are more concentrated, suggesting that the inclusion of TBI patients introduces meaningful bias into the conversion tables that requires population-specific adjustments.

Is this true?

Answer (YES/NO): NO